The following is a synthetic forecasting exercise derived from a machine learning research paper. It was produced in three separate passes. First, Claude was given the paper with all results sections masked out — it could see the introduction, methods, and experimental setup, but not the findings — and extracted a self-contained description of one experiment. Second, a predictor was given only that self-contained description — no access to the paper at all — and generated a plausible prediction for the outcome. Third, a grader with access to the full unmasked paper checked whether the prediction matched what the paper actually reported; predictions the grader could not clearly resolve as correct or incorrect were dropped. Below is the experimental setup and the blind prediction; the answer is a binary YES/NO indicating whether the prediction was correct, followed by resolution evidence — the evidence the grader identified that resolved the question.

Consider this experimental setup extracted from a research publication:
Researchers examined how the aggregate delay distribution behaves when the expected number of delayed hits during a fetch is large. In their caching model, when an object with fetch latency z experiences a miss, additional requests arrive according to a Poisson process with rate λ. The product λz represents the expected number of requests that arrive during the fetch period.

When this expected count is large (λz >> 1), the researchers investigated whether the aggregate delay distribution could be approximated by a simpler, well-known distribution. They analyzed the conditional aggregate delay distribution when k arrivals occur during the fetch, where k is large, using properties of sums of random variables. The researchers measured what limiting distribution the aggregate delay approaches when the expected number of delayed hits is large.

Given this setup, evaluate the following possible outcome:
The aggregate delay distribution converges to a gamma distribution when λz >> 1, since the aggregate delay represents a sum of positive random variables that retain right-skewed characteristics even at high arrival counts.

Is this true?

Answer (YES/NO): NO